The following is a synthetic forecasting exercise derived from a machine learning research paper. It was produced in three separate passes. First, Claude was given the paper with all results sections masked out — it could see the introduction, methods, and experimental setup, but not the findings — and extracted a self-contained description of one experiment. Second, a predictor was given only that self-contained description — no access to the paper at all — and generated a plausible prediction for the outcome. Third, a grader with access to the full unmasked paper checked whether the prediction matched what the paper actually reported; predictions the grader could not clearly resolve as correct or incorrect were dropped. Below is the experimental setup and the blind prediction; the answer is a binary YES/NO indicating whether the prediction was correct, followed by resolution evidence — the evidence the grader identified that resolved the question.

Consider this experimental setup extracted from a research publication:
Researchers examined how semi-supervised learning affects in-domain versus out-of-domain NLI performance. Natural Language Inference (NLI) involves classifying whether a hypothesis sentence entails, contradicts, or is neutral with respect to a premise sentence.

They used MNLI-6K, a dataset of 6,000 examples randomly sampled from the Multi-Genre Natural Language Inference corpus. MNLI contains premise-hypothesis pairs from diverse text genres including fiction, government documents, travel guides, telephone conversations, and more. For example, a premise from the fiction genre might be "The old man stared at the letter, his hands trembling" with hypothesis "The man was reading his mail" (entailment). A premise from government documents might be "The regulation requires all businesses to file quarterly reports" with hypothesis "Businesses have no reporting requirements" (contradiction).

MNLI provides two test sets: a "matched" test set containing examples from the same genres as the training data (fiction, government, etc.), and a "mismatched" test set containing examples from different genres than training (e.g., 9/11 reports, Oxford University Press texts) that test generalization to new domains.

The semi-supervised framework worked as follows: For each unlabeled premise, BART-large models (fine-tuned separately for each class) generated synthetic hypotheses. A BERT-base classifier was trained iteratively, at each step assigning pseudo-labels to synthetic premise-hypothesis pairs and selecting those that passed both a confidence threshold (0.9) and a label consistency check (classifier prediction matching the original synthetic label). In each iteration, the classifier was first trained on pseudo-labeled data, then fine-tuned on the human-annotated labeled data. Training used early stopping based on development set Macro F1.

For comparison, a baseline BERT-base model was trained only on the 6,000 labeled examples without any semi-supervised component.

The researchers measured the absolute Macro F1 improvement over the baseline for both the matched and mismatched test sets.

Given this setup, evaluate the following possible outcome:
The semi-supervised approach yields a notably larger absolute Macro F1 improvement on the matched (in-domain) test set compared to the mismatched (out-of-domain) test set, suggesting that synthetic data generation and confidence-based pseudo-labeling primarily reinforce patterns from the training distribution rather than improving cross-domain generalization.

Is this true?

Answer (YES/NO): NO